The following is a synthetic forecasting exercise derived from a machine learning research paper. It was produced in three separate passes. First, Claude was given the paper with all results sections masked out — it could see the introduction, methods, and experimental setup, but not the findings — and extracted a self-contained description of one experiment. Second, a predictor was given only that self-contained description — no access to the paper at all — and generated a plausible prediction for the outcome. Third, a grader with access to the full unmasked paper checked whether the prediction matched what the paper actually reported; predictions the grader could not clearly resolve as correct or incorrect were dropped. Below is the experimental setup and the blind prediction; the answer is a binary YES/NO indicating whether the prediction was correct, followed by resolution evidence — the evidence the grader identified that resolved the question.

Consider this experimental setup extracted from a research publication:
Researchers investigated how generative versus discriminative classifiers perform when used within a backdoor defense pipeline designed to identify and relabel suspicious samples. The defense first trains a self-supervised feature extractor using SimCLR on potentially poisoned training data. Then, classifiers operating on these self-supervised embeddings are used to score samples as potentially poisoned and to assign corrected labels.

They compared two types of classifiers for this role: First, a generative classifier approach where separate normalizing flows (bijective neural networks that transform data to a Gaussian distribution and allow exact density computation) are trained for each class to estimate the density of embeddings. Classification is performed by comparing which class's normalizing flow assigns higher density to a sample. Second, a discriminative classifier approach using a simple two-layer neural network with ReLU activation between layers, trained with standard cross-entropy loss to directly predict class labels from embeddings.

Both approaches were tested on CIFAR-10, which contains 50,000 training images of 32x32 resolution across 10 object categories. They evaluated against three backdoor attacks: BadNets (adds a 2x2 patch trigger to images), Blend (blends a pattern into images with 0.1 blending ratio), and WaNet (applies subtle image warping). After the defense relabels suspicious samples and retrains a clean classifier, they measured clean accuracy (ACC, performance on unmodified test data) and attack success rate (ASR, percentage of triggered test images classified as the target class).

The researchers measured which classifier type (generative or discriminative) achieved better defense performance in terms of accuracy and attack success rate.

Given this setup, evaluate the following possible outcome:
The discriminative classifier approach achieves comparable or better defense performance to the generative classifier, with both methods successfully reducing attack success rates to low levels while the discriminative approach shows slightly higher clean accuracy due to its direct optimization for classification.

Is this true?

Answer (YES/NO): NO